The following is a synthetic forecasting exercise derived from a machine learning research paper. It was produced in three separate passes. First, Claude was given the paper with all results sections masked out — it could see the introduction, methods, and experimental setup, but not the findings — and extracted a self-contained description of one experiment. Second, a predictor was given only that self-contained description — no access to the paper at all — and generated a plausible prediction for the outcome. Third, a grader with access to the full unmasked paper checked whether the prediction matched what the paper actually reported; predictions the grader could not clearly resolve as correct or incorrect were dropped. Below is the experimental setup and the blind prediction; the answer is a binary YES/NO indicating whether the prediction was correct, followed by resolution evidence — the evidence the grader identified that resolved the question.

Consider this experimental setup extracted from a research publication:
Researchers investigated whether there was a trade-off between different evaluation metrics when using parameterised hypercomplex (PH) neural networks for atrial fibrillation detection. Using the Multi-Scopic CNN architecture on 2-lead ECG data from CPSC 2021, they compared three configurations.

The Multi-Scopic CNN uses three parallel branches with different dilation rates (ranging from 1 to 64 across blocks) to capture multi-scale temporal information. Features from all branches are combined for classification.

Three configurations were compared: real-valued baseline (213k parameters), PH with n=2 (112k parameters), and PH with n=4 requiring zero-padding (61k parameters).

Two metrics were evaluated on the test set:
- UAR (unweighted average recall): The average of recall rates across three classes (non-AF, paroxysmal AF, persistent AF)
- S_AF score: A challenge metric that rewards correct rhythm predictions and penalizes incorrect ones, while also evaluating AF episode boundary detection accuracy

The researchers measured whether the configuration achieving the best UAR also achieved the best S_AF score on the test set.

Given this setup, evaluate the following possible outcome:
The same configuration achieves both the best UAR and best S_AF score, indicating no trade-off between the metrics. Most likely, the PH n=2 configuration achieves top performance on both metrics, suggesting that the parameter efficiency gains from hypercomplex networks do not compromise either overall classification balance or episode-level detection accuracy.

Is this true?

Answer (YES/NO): NO